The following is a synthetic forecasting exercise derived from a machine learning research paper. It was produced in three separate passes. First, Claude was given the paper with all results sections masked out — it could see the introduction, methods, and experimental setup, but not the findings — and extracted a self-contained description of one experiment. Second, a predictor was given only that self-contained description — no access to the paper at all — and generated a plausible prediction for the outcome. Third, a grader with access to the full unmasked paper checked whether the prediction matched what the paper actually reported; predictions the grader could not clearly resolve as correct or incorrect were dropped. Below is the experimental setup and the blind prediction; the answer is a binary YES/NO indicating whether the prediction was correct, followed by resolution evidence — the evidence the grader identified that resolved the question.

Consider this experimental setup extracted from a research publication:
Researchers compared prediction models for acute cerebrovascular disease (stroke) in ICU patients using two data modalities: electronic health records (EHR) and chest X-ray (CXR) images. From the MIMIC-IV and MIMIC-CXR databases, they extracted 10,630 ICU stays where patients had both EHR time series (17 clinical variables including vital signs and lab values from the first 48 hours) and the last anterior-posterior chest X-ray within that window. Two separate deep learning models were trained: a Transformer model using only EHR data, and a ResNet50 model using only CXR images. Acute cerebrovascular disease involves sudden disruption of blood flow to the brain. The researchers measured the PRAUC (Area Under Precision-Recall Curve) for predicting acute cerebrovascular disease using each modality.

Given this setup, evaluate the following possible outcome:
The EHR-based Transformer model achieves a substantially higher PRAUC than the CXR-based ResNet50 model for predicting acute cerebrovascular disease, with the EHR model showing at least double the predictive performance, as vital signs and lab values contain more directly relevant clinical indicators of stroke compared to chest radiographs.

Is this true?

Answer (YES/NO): YES